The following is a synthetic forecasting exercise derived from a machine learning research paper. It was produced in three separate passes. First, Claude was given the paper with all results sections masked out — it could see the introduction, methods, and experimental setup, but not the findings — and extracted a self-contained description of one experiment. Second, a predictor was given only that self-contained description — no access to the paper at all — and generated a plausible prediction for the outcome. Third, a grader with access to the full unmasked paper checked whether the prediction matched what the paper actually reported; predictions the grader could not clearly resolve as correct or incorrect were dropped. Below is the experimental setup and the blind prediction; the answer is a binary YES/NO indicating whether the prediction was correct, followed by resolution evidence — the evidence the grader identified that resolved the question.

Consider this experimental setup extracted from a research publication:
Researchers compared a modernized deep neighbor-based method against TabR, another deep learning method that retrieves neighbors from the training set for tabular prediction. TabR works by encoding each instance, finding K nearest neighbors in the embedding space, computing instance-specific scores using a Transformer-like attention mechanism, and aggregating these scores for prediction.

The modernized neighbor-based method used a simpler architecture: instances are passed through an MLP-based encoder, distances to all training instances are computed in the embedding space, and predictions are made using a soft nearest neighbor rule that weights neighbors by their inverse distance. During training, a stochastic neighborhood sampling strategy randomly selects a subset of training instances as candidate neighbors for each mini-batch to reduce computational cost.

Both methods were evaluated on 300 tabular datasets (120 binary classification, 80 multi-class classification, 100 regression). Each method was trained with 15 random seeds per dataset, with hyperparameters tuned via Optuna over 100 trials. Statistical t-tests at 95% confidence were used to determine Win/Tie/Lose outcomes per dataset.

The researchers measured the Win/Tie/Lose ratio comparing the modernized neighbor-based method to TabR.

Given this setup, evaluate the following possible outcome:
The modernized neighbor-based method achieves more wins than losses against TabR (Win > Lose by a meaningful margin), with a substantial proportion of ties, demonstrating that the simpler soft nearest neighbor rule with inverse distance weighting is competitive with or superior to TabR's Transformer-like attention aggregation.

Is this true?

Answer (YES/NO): YES